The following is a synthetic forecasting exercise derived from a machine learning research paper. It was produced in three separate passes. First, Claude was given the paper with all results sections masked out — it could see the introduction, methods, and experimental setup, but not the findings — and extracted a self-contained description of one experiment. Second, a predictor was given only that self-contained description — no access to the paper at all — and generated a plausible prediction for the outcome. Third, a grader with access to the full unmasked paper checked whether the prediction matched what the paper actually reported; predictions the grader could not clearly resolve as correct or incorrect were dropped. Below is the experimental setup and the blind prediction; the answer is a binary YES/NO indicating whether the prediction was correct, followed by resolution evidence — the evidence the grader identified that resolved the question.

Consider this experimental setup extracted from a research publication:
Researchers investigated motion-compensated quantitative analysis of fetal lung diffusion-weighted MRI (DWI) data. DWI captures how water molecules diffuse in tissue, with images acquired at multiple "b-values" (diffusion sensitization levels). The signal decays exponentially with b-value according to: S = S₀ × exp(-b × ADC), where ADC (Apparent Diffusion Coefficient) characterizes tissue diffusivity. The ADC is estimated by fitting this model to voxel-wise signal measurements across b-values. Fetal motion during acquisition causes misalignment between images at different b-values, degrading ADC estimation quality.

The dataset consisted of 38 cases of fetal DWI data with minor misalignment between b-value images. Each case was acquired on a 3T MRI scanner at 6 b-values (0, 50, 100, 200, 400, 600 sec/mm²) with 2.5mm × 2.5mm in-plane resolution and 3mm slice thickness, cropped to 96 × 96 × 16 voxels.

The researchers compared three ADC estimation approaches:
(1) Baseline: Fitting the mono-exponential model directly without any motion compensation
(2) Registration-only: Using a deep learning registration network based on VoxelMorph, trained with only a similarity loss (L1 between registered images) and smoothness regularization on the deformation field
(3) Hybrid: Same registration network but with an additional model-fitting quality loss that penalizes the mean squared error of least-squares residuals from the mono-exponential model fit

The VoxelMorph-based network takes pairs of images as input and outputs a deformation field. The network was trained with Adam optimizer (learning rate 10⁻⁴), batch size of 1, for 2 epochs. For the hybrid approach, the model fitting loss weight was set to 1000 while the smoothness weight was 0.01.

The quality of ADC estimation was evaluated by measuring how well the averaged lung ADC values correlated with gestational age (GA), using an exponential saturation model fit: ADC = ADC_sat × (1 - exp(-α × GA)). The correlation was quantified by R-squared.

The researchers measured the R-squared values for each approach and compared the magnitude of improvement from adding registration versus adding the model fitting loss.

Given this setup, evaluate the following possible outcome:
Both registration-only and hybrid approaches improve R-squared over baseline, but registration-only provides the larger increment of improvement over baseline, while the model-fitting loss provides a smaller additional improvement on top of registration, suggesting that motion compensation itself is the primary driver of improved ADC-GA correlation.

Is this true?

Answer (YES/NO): YES